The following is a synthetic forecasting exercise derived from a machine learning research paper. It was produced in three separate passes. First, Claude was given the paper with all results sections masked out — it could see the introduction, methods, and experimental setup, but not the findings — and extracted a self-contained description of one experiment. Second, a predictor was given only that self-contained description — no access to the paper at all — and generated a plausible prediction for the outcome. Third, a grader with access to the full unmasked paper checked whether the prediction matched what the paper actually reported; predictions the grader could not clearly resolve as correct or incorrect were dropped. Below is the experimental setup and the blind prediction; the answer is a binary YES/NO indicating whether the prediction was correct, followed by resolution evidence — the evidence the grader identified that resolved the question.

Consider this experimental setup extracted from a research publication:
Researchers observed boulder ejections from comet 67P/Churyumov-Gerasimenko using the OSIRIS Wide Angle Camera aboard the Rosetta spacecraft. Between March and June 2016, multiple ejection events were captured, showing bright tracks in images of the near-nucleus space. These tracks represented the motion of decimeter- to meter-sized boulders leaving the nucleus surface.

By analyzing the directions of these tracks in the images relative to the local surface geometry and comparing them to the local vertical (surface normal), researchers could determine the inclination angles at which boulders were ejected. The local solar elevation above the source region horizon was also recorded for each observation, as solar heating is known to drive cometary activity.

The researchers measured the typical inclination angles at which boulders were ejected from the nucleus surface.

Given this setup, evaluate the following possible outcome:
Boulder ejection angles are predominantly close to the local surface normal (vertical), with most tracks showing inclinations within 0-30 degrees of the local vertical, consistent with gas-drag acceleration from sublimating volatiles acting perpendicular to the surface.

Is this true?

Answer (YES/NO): NO